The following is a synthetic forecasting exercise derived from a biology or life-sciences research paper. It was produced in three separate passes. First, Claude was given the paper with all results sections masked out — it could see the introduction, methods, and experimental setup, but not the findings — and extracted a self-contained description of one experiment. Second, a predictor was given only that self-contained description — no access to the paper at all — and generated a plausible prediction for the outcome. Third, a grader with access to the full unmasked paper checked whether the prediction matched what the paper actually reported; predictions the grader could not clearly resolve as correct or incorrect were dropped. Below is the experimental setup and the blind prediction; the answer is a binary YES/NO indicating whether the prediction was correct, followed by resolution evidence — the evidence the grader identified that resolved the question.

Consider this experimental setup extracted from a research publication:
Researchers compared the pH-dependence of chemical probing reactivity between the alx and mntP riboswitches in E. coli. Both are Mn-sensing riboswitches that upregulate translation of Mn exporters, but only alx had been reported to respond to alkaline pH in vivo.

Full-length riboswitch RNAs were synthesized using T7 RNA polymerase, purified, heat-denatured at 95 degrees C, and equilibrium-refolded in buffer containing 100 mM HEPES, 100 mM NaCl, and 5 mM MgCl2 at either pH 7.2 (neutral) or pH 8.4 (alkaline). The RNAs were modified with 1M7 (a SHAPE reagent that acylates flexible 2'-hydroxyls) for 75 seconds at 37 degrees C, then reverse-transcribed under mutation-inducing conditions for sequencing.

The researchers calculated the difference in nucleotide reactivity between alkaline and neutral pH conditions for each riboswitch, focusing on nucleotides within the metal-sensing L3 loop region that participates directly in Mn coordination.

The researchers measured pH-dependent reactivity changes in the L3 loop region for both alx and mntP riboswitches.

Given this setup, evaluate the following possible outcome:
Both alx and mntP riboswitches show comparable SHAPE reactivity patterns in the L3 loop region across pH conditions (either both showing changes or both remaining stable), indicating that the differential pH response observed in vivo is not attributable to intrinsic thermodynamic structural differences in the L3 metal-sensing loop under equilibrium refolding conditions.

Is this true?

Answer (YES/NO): NO